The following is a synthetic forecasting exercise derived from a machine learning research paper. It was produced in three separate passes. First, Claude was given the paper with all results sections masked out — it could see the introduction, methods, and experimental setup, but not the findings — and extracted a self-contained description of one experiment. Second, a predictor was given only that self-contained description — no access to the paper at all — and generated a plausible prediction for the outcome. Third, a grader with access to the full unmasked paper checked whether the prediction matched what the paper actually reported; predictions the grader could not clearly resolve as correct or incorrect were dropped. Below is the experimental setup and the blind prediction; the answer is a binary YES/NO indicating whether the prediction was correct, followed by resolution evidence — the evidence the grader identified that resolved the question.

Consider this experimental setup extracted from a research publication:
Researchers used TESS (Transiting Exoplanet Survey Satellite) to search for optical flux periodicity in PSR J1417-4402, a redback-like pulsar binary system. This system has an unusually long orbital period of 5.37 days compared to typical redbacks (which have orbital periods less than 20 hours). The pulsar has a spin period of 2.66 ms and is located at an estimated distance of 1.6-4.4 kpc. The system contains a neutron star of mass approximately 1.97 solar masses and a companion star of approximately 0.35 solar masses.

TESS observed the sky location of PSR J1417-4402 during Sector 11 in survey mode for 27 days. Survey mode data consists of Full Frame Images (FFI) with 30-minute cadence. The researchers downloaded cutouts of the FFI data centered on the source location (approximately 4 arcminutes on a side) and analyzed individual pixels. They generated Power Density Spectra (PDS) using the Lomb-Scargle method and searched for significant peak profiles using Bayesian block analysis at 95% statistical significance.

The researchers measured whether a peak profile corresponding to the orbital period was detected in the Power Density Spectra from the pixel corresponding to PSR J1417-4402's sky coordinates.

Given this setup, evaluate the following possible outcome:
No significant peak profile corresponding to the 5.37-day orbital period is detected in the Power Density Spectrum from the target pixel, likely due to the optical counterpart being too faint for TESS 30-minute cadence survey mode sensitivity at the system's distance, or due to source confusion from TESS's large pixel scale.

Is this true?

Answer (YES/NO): NO